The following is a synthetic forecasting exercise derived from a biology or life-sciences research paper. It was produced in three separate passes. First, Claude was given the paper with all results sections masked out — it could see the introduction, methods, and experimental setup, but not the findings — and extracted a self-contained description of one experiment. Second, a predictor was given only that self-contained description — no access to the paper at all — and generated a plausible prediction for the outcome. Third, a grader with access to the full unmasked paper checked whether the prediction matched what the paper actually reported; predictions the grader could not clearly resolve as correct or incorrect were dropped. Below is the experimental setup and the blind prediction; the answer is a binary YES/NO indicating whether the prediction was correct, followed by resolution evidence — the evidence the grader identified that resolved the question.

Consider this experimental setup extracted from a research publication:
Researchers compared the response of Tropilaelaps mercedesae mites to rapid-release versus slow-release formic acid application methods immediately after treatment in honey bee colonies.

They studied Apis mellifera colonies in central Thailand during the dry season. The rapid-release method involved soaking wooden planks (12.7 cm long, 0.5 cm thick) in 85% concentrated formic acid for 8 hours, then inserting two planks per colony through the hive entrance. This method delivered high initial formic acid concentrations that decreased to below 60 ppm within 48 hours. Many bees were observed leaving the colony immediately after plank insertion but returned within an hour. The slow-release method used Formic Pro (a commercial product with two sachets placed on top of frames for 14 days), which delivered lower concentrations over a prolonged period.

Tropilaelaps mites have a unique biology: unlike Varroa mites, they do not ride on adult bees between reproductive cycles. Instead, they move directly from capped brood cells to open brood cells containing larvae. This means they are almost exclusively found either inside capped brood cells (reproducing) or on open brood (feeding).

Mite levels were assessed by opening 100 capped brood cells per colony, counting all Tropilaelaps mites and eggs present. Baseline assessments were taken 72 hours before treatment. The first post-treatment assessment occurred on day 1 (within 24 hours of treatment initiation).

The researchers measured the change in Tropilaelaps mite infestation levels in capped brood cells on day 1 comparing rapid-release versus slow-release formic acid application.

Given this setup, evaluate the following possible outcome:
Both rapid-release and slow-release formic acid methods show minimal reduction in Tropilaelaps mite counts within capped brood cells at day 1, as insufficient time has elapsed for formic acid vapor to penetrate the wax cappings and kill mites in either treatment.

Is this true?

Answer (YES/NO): NO